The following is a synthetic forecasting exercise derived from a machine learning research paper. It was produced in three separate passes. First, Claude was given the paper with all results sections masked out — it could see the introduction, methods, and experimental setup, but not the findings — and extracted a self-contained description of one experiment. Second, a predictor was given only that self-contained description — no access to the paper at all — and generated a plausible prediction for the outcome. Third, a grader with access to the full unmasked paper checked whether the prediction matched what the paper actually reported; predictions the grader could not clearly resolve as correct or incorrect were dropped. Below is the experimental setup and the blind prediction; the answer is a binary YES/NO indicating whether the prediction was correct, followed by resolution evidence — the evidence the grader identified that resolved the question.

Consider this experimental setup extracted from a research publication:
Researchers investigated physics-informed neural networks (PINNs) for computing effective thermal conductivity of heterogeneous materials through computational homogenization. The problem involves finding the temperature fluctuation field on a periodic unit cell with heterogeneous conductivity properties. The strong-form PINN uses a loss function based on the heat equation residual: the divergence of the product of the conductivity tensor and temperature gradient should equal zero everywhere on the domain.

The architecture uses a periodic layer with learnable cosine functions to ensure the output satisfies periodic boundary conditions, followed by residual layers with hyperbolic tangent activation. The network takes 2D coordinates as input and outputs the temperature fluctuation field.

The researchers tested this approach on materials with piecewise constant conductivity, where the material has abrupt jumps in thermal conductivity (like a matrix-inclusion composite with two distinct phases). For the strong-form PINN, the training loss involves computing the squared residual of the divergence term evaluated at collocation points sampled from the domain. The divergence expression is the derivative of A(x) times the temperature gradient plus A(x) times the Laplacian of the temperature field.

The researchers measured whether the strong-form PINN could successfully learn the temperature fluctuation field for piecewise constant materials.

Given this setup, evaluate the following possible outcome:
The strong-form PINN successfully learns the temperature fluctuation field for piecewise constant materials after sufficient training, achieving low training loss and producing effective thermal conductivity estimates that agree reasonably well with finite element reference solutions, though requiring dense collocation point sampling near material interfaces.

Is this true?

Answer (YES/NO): NO